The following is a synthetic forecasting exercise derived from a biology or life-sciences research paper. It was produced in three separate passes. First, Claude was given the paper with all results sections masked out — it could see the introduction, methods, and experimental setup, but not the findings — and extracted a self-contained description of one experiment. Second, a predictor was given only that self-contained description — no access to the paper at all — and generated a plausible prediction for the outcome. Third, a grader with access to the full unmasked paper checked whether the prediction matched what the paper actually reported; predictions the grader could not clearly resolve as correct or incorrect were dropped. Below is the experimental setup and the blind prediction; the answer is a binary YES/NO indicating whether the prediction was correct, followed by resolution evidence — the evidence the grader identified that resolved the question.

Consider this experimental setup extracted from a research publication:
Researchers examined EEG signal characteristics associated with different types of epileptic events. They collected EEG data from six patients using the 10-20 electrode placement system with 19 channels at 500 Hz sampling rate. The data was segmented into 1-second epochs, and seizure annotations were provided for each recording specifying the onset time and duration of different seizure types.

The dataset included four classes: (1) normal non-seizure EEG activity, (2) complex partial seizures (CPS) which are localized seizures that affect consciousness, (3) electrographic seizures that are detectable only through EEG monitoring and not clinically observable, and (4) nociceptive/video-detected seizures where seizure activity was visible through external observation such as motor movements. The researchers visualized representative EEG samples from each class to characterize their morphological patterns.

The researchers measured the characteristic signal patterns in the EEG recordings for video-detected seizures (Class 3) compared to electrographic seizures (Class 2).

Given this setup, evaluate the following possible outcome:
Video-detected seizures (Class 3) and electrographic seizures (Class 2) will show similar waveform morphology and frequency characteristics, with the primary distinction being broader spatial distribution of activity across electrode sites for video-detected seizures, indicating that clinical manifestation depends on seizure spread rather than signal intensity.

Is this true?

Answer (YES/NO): NO